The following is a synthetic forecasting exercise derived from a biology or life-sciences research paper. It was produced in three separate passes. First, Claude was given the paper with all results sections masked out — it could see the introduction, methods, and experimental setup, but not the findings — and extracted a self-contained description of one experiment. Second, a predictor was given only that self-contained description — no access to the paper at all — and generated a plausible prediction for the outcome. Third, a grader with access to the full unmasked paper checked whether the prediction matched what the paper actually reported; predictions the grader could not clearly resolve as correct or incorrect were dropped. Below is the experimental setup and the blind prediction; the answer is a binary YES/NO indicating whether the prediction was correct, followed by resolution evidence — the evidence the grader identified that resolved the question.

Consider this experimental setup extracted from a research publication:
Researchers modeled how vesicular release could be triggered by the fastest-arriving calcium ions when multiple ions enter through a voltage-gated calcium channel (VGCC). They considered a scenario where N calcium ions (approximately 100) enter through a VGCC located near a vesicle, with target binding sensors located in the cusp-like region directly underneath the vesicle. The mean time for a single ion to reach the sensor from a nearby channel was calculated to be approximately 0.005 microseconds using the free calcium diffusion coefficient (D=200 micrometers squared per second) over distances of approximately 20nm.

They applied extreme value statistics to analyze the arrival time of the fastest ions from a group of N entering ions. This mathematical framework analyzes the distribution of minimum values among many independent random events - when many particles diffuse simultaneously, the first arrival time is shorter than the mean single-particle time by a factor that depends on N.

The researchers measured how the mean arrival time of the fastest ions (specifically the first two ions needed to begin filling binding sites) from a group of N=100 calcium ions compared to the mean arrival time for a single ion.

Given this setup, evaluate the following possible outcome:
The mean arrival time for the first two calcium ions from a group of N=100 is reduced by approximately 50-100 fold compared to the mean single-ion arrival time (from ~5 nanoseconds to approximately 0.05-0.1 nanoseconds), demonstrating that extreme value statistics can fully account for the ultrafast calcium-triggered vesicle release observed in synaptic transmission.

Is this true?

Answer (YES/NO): NO